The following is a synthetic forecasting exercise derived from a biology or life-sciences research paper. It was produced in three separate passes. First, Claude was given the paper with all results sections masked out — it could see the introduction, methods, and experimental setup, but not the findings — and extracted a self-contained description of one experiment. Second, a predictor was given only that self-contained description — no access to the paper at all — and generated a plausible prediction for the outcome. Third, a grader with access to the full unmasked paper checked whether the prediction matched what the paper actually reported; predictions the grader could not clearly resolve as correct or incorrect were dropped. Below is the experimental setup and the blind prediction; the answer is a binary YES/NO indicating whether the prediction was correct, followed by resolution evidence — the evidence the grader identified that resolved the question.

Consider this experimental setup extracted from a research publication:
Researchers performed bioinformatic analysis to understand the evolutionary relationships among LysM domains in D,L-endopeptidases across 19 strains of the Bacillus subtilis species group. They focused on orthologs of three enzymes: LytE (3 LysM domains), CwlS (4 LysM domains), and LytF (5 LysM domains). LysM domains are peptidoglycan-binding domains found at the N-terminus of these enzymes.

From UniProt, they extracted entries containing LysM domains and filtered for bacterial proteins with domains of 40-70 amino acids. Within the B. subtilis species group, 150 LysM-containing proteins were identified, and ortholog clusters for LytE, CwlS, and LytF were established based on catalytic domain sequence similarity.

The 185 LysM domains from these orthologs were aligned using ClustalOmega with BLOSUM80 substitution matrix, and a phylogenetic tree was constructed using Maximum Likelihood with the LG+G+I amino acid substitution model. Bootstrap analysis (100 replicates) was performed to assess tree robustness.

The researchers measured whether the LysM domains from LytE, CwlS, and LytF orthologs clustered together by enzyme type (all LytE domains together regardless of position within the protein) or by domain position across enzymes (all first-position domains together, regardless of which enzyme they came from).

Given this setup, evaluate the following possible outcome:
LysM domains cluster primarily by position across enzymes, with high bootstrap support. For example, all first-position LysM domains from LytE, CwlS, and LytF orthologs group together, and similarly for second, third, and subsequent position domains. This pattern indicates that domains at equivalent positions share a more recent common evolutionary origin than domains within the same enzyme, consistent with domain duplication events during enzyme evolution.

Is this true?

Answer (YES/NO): YES